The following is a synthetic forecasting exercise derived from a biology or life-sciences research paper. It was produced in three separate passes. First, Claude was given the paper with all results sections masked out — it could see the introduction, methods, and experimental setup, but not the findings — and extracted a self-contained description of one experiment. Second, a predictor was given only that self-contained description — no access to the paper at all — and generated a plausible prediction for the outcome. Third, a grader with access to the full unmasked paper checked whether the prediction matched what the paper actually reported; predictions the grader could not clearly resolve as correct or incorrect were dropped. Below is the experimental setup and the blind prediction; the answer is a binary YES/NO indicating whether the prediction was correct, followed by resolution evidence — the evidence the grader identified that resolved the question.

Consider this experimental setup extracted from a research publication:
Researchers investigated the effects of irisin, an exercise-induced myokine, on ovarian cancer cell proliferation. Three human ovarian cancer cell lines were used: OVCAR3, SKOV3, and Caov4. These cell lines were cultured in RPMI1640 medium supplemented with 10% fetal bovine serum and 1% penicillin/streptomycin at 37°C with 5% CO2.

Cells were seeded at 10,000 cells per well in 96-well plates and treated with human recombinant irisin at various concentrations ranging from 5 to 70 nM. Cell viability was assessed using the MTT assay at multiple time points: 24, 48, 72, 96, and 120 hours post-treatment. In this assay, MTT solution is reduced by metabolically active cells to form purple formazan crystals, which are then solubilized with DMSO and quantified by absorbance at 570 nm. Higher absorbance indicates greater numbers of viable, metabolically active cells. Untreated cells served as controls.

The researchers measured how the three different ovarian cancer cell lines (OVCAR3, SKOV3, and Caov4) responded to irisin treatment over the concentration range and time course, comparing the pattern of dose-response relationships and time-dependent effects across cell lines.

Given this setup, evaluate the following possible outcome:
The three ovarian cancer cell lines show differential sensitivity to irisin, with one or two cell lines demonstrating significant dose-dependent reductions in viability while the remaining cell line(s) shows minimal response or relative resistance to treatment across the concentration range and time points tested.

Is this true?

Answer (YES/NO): NO